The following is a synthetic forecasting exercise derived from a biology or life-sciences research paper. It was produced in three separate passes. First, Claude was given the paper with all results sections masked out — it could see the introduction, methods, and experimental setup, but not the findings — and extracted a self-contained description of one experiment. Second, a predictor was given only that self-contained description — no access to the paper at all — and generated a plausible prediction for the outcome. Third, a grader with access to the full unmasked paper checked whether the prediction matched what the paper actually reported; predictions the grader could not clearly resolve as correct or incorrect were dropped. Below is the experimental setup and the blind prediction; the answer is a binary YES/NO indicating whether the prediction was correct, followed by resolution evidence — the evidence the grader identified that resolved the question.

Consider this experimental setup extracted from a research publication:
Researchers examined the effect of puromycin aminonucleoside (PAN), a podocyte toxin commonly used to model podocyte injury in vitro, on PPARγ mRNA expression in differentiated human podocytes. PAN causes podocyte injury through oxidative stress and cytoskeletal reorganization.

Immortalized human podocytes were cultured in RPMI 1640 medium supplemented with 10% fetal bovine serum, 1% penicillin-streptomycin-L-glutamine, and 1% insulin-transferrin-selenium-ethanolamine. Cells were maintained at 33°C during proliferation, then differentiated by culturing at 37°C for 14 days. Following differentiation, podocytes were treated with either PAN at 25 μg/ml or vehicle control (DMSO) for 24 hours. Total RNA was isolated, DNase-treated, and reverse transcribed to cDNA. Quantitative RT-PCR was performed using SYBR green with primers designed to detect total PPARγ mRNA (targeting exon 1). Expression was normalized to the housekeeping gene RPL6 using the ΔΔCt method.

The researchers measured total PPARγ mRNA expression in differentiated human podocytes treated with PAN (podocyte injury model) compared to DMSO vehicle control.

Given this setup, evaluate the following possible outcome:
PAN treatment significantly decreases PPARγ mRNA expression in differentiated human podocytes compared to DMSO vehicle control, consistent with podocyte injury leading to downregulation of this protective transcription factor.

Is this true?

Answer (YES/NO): NO